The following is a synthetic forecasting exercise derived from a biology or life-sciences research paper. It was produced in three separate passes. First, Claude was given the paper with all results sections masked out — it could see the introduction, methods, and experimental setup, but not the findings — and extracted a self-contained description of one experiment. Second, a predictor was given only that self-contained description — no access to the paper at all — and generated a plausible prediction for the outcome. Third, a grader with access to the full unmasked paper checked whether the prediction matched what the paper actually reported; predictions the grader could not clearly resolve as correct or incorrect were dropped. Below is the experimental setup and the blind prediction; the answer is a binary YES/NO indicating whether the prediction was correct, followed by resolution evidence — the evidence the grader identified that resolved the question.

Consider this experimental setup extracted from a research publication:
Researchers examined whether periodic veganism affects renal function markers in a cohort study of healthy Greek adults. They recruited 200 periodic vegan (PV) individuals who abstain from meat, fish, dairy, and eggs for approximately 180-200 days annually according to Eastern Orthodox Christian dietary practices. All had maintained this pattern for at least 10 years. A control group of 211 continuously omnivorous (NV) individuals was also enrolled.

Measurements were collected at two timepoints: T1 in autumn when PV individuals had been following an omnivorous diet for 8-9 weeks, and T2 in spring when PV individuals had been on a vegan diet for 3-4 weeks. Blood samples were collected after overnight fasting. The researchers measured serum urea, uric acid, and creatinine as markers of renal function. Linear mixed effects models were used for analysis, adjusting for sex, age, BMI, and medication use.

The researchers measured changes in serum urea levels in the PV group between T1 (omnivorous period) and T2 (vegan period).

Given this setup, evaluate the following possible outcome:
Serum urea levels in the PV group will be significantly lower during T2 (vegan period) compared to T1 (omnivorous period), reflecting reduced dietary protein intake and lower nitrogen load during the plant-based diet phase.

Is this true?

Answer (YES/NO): YES